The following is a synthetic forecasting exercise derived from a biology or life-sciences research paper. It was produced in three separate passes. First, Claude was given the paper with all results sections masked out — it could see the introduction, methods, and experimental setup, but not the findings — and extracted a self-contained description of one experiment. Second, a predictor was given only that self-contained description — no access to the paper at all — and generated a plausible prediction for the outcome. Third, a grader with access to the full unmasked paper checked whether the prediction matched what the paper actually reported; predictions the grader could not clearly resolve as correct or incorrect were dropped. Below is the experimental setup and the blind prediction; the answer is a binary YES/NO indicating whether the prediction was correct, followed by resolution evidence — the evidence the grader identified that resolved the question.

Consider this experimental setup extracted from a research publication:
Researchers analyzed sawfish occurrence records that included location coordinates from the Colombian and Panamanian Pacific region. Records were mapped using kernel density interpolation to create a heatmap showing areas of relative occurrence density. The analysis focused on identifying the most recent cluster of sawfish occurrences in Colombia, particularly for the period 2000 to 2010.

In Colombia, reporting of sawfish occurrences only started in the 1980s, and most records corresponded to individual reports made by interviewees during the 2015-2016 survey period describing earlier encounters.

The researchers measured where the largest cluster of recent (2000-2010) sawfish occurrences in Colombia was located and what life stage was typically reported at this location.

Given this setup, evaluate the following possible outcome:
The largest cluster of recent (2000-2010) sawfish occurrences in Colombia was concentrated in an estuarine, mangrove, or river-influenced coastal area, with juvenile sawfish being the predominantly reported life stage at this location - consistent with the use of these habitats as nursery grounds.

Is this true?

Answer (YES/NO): NO